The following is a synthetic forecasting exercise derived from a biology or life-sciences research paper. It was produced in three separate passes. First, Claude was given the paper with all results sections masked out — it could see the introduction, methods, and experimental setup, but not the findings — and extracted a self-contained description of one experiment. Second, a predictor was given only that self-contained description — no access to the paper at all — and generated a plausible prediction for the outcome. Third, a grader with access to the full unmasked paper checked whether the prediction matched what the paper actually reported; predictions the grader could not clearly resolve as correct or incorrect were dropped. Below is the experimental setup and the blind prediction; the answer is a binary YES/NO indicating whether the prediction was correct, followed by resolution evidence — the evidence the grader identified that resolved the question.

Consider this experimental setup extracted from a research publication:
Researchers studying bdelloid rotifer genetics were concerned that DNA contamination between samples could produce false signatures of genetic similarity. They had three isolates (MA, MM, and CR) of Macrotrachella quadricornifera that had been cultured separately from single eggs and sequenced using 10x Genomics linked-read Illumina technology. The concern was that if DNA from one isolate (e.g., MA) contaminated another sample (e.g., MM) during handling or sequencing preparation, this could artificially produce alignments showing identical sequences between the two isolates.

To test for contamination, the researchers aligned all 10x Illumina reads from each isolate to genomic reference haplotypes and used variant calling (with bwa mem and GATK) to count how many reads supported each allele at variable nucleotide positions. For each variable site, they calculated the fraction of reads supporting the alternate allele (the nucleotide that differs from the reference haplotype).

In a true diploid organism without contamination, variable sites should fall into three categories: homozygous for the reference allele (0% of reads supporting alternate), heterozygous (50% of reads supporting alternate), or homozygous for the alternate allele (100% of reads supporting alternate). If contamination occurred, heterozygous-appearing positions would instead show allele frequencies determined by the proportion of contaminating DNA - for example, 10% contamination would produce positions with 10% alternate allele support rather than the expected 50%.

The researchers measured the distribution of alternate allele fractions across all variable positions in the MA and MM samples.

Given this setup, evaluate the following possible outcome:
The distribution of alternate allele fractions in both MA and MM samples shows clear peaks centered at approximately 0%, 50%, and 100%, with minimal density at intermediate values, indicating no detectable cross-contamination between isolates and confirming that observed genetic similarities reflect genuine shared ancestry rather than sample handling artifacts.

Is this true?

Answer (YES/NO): YES